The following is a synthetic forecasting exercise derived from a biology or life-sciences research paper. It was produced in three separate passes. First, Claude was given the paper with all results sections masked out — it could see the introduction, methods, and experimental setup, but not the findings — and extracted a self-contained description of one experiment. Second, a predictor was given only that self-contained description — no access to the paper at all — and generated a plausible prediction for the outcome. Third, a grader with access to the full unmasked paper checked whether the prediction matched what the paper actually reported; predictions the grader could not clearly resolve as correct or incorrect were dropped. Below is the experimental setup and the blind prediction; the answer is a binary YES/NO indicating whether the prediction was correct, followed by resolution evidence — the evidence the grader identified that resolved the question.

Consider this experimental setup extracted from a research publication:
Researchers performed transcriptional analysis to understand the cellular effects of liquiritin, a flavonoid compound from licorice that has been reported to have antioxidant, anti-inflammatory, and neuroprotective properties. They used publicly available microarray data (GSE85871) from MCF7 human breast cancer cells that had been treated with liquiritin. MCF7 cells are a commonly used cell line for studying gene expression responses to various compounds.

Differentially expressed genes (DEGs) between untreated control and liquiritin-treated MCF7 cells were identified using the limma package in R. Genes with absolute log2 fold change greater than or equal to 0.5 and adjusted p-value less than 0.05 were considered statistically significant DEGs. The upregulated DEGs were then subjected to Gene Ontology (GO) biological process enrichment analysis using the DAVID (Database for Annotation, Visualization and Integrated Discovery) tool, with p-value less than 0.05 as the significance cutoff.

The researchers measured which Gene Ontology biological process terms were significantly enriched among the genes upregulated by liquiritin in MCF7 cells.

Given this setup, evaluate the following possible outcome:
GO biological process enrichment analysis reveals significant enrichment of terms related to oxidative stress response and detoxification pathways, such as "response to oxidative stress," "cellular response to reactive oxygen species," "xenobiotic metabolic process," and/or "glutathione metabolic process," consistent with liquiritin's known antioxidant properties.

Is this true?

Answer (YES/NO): NO